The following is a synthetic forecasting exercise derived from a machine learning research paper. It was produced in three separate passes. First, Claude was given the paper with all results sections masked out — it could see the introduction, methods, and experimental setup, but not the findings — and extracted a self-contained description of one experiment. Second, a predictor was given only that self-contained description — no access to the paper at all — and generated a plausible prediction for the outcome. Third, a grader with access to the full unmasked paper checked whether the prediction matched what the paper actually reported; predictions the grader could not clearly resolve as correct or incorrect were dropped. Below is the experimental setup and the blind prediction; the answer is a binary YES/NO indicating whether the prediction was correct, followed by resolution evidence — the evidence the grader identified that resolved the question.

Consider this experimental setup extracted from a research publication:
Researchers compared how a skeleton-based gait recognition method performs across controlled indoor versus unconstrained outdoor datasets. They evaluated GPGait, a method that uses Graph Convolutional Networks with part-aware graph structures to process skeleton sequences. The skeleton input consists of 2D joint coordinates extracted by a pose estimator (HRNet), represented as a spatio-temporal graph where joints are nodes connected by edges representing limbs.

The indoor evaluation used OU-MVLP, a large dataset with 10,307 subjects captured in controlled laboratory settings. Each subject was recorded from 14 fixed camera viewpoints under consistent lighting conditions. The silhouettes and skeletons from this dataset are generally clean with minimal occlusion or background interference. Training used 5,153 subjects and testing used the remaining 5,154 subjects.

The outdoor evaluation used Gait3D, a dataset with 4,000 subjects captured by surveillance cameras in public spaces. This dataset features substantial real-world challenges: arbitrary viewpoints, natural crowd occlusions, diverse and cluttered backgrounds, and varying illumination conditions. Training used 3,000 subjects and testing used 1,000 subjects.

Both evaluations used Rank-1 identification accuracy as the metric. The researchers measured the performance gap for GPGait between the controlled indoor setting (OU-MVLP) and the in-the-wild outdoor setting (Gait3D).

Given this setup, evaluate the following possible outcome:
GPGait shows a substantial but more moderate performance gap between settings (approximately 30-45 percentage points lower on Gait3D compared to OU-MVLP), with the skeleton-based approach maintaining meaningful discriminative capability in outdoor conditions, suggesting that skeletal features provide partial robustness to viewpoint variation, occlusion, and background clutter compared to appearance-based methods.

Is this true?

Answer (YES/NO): YES